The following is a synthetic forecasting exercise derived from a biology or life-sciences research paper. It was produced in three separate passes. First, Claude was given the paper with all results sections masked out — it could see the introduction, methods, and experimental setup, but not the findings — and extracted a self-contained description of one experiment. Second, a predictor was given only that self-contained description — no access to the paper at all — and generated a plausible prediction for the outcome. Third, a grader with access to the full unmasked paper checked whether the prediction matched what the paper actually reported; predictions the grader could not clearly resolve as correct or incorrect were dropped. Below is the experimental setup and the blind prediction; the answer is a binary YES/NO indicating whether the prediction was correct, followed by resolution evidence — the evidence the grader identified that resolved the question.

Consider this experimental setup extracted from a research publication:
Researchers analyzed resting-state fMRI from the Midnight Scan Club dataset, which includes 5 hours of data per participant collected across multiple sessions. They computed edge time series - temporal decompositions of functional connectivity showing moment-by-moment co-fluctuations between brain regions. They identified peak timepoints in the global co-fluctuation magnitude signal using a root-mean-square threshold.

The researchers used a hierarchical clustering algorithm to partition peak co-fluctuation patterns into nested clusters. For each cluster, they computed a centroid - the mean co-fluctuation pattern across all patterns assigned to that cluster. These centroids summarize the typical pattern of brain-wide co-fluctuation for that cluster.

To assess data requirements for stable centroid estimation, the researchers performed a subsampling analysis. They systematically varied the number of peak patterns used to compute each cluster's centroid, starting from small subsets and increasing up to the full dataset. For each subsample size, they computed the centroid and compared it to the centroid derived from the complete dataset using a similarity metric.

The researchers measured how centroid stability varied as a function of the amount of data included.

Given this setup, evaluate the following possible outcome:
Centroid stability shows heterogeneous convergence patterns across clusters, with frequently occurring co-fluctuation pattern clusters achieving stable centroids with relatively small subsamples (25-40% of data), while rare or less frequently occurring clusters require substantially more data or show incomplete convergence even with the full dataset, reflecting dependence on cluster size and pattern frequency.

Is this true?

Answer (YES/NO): YES